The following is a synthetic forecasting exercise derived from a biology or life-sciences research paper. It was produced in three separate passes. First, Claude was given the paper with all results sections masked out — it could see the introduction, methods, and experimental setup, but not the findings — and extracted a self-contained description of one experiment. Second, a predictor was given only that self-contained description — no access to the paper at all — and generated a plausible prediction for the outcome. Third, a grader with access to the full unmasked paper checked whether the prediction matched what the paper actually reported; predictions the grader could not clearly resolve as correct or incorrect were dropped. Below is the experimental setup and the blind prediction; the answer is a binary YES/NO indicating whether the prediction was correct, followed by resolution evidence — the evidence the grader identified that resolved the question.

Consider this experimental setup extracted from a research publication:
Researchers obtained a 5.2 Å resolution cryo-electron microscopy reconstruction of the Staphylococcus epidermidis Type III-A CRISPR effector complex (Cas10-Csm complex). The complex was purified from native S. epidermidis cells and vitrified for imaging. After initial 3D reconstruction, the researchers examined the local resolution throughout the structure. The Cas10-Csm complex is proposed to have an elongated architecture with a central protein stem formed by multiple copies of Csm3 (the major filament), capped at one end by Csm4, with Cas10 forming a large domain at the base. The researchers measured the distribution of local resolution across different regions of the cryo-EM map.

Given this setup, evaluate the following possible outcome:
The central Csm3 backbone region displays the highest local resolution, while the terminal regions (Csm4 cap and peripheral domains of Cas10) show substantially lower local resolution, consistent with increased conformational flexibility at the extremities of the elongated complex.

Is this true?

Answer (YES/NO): YES